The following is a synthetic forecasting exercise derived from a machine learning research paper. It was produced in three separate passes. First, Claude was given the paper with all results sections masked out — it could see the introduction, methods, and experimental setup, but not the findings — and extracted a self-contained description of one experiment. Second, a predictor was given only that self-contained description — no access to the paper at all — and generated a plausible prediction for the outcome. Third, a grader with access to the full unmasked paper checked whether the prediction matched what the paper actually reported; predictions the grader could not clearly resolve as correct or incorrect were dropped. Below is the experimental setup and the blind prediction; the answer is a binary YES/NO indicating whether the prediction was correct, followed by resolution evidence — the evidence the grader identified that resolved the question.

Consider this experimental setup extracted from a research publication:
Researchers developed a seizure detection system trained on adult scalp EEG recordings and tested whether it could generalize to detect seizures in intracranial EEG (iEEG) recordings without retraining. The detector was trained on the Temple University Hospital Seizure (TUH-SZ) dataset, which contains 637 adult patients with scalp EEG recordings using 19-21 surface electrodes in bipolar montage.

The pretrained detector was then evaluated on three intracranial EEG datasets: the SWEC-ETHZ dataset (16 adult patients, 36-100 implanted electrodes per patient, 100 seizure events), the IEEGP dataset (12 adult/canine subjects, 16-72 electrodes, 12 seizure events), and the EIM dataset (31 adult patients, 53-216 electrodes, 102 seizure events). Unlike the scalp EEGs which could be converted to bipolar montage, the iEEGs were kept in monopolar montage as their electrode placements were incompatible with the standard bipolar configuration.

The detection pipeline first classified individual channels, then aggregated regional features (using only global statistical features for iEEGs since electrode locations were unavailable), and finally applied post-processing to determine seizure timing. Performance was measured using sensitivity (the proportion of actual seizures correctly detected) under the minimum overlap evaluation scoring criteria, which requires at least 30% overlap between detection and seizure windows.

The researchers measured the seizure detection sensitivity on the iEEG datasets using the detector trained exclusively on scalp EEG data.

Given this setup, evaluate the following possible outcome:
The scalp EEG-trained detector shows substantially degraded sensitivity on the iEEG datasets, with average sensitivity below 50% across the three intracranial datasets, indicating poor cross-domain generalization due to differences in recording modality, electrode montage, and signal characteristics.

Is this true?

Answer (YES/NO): NO